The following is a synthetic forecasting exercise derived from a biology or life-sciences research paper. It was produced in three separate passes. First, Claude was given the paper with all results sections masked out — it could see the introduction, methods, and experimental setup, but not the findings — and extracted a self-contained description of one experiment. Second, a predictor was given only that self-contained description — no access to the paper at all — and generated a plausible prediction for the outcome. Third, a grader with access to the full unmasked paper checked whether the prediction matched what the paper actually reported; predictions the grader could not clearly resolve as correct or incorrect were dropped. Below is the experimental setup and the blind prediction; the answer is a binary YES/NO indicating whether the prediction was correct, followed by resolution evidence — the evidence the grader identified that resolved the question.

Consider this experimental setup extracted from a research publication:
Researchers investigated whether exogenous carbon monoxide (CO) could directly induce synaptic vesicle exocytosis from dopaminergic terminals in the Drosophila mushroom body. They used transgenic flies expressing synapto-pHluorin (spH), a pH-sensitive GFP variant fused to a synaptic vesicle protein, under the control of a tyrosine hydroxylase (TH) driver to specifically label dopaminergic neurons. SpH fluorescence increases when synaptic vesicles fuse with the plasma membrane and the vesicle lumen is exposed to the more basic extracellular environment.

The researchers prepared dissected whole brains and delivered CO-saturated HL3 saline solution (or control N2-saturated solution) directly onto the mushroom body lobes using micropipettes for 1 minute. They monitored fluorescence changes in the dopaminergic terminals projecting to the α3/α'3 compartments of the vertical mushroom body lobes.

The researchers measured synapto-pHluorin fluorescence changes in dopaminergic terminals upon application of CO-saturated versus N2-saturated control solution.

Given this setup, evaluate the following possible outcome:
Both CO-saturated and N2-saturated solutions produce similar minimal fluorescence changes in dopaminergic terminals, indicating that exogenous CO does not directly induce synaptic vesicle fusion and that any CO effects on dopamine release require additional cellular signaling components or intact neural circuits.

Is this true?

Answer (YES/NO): NO